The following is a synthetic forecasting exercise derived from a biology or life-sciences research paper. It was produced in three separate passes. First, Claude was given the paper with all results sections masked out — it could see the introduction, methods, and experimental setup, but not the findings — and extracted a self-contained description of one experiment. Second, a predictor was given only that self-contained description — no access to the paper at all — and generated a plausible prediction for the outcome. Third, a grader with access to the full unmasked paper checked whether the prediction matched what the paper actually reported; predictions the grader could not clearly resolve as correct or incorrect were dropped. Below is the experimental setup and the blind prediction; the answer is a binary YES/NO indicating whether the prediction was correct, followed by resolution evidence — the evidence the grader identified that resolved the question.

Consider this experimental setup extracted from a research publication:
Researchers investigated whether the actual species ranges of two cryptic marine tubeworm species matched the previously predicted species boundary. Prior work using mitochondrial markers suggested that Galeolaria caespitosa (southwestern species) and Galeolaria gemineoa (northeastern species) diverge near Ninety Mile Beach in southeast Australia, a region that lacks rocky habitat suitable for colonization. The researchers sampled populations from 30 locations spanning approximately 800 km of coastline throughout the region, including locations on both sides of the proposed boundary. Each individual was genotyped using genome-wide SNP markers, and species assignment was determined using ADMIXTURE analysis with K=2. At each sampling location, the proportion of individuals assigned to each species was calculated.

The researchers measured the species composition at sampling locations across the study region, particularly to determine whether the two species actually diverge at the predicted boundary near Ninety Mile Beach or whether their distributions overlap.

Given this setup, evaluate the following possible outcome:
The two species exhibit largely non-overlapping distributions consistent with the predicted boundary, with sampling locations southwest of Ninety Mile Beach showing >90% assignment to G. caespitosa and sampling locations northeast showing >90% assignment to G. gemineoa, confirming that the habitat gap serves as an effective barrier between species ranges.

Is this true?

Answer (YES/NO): NO